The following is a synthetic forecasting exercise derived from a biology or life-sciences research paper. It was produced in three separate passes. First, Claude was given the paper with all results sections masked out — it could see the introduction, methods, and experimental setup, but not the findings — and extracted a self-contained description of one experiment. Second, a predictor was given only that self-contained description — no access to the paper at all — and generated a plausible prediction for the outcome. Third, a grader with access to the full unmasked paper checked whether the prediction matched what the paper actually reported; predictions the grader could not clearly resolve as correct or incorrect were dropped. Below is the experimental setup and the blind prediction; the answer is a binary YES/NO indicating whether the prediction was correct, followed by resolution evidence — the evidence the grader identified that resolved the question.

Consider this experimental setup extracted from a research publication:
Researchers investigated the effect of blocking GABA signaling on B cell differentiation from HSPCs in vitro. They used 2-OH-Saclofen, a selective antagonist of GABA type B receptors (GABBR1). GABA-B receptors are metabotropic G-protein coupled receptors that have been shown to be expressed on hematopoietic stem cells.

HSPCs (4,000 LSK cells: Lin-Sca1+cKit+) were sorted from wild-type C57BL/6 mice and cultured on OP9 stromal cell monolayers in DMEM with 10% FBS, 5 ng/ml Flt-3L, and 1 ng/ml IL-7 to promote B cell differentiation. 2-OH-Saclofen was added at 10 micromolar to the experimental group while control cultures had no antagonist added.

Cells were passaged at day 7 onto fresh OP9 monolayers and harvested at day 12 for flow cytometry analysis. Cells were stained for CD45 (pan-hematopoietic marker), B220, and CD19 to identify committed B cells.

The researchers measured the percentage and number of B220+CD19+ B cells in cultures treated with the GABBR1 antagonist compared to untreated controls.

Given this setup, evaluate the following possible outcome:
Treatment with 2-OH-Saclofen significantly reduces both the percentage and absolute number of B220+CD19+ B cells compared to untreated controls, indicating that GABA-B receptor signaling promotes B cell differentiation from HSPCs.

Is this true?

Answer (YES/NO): NO